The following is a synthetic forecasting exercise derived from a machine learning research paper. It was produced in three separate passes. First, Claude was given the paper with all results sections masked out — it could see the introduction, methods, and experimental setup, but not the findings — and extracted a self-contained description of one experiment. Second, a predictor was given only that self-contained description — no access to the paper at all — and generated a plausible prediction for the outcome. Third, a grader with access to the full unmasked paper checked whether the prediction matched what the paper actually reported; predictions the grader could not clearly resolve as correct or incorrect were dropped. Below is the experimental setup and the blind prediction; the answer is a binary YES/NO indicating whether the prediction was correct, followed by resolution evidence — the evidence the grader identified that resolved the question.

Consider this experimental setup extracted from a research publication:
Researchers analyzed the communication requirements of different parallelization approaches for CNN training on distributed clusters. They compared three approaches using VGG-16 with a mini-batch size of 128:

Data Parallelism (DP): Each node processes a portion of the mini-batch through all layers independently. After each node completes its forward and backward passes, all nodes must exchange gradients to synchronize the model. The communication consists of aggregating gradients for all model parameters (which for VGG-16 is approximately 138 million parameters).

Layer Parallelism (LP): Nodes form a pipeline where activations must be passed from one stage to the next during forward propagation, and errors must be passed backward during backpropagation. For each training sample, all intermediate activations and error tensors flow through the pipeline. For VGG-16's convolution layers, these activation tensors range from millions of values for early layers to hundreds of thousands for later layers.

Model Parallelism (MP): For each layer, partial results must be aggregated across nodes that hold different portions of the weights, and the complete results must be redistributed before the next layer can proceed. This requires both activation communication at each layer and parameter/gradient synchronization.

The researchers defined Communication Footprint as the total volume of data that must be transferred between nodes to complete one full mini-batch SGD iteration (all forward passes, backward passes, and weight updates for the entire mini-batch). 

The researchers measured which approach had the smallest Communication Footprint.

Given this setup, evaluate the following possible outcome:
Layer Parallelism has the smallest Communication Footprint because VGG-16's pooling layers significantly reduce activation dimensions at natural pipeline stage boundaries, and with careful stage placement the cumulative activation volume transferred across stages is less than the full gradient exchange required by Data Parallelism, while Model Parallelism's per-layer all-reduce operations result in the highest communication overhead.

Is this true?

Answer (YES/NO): NO